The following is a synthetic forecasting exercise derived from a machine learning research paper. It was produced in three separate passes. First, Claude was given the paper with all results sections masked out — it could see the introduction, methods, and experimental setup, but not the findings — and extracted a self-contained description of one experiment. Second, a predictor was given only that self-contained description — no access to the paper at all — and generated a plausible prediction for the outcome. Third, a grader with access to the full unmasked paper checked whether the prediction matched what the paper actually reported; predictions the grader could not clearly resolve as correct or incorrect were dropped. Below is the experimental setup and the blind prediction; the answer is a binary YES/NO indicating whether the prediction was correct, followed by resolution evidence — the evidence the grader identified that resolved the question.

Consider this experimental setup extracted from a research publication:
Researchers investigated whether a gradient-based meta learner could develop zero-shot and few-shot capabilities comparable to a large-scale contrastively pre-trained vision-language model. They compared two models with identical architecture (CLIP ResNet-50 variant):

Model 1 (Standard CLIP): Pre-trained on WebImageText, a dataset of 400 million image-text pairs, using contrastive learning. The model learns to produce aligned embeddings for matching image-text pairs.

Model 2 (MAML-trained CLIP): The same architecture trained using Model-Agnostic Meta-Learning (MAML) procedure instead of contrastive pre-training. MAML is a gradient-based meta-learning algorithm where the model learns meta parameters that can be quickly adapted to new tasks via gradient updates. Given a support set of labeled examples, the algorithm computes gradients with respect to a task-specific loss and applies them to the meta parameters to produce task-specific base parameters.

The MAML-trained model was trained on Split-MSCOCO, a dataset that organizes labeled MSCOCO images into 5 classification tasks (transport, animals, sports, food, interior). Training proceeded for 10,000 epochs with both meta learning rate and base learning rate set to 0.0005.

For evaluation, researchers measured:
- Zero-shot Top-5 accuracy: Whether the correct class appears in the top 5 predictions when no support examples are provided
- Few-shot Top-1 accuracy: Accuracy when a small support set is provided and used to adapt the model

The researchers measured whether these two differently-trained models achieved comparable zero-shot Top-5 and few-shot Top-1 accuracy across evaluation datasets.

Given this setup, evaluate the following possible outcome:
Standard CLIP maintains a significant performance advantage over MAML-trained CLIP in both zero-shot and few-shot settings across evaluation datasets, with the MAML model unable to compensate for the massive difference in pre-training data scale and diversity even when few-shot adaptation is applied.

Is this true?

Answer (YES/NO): NO